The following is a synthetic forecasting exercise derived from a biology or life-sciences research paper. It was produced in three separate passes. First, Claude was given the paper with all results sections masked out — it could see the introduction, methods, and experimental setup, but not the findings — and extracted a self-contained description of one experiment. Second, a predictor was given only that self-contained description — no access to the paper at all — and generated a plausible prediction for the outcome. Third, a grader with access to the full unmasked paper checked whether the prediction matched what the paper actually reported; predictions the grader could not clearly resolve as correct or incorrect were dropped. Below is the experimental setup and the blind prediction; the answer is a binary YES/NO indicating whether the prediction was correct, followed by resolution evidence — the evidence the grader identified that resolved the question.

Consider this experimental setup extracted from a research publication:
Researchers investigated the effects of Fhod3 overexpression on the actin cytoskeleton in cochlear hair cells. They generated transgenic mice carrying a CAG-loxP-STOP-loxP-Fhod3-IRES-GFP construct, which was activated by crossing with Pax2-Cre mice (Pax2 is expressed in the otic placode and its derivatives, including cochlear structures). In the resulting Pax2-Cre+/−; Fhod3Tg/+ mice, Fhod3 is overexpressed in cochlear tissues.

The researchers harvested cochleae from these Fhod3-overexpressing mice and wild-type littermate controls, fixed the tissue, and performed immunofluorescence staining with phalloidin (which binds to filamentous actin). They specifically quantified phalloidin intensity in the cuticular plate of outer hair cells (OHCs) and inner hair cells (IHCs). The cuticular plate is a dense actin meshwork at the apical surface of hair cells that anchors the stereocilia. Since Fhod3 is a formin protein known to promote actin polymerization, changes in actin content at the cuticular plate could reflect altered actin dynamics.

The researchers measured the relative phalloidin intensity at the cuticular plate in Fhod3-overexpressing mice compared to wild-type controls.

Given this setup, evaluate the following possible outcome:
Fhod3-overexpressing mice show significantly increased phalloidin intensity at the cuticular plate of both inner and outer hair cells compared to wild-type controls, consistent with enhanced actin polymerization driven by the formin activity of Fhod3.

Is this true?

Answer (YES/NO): NO